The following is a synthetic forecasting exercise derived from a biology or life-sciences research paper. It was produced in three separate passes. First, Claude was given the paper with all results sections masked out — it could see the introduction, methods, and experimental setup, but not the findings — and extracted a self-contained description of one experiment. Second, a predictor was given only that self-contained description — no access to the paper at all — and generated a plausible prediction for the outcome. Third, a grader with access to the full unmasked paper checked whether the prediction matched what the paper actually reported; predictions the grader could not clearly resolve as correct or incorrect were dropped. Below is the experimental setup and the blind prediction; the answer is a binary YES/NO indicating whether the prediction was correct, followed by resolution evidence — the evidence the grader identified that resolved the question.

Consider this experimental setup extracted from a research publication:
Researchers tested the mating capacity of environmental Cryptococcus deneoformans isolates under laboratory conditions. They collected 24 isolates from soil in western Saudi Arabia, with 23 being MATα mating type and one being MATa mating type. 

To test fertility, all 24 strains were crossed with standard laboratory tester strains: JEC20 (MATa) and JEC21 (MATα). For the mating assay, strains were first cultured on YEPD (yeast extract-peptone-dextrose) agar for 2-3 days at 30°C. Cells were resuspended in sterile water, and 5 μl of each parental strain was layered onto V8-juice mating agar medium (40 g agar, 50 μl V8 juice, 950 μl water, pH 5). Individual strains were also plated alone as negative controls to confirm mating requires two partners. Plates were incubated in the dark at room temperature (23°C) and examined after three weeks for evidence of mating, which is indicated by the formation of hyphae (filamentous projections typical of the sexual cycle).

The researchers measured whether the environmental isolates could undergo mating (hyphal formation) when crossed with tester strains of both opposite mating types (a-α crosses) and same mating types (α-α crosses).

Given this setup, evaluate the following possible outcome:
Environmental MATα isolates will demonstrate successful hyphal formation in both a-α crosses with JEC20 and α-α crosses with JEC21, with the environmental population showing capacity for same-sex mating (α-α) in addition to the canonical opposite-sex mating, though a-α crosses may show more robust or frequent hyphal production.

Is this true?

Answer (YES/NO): NO